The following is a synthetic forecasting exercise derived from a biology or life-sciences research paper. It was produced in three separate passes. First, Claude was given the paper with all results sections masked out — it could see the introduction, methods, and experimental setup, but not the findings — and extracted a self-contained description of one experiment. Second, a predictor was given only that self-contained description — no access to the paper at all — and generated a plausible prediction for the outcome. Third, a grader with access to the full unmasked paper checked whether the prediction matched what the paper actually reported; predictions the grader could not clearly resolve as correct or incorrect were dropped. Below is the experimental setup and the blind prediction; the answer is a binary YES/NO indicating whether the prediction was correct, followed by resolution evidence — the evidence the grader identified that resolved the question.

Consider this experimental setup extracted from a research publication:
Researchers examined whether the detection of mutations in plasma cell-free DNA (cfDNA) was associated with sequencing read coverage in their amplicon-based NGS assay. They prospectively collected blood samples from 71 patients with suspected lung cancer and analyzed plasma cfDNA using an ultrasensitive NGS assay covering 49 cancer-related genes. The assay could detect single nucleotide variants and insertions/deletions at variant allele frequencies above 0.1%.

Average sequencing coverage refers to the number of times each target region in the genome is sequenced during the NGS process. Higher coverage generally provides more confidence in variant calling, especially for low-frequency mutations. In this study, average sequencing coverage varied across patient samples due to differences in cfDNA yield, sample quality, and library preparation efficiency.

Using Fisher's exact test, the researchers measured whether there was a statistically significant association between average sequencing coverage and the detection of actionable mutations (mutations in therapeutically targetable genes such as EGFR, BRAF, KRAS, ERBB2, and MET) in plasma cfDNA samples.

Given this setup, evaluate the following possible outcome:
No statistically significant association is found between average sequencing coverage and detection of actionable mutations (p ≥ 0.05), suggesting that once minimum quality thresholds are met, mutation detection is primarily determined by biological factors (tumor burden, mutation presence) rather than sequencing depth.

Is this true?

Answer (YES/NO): YES